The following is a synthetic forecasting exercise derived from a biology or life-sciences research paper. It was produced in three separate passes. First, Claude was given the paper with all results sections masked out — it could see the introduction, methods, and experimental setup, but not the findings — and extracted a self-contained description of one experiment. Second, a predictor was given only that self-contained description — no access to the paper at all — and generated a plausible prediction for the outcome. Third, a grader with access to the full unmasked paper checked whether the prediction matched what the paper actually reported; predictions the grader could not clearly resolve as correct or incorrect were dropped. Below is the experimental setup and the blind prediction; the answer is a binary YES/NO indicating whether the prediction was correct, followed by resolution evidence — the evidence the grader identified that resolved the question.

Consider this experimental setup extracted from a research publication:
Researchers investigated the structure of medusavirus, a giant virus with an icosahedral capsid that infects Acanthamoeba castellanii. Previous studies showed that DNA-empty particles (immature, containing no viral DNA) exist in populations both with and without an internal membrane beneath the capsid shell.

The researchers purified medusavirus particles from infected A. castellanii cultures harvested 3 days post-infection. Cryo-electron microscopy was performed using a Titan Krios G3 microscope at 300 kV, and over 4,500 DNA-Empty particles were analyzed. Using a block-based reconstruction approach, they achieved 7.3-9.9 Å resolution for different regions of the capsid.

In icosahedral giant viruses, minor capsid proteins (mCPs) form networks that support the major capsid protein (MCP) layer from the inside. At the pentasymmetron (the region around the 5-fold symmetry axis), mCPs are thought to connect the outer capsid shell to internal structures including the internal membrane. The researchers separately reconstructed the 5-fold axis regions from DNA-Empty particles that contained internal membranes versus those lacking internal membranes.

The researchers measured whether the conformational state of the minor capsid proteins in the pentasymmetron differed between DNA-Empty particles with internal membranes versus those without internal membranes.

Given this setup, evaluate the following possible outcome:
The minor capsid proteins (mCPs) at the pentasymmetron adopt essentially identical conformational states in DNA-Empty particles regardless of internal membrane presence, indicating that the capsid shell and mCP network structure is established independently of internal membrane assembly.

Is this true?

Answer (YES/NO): NO